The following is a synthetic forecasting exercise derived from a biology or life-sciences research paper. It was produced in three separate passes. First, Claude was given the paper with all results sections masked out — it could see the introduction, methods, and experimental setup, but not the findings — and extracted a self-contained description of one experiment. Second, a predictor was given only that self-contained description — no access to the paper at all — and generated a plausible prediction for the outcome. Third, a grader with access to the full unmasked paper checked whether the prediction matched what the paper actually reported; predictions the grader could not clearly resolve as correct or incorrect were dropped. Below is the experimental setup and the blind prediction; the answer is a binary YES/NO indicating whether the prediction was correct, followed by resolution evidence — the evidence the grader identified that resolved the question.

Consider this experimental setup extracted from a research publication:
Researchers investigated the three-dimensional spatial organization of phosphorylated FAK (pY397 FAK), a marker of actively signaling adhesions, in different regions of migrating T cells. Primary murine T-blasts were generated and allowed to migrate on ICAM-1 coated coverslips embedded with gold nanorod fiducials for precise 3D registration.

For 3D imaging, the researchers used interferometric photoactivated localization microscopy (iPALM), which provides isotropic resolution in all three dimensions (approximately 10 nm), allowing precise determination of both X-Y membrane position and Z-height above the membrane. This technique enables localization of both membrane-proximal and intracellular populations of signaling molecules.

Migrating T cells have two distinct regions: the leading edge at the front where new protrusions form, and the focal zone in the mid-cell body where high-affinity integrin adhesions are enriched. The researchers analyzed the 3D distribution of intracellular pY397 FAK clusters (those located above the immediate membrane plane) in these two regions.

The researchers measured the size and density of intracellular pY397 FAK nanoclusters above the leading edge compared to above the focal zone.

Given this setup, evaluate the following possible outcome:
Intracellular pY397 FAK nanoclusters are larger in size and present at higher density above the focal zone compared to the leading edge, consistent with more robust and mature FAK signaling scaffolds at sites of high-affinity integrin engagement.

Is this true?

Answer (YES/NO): NO